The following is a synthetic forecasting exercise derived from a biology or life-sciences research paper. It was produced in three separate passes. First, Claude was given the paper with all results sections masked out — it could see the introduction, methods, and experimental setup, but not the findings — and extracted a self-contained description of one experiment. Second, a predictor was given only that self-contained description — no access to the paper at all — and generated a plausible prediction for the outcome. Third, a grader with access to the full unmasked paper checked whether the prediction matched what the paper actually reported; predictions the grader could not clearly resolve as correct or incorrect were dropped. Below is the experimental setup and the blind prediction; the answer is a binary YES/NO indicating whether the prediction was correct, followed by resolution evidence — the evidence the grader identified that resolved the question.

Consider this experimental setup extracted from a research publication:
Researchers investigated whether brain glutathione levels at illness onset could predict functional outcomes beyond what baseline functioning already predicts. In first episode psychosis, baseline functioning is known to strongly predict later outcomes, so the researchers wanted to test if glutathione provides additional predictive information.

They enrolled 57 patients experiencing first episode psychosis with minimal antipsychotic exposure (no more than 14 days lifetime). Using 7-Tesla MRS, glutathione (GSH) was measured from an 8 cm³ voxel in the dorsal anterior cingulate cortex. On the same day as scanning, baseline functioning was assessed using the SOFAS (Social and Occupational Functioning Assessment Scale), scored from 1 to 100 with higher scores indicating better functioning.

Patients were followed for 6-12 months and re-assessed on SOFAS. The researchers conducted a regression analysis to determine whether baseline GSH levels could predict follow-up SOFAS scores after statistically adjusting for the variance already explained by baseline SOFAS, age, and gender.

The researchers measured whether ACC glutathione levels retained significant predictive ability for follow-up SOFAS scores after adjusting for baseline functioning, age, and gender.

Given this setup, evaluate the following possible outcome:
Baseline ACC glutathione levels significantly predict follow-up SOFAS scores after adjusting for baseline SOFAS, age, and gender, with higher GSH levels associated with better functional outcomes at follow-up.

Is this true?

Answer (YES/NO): YES